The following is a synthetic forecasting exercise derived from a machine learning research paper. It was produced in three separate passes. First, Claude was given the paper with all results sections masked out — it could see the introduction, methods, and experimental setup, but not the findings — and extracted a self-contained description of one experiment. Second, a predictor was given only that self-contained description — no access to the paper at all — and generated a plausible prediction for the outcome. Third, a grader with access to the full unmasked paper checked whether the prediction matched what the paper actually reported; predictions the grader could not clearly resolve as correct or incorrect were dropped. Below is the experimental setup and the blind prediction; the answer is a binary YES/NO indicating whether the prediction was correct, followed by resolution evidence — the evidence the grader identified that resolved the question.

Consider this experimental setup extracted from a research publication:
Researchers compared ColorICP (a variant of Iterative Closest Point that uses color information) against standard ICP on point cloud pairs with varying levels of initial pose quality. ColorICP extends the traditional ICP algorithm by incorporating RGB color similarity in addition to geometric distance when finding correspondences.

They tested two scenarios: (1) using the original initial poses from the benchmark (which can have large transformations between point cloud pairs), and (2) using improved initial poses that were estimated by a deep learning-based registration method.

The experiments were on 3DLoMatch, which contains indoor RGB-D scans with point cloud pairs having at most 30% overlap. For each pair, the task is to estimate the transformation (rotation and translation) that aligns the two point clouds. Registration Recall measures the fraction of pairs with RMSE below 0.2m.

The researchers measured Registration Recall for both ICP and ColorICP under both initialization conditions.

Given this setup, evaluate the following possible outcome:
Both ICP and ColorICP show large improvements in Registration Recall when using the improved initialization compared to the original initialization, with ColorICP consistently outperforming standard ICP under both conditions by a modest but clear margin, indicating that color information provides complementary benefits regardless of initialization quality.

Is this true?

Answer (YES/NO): NO